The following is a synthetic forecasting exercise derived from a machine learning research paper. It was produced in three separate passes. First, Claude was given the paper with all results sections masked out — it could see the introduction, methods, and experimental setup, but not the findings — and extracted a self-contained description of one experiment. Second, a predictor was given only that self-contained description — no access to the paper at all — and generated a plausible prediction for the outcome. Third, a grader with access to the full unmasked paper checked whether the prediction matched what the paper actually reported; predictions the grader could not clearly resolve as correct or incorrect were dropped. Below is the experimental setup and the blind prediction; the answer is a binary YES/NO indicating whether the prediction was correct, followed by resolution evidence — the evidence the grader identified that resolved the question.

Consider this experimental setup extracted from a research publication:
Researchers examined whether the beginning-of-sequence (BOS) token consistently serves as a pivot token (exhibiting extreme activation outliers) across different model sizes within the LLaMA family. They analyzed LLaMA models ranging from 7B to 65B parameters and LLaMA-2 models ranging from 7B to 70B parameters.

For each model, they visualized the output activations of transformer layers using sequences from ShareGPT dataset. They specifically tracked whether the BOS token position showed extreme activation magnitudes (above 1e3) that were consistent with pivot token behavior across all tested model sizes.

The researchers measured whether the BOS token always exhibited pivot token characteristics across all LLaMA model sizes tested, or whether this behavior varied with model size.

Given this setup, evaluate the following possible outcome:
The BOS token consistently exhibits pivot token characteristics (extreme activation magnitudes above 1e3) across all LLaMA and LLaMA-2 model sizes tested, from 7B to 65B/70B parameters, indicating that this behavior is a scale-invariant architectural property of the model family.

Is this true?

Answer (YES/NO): YES